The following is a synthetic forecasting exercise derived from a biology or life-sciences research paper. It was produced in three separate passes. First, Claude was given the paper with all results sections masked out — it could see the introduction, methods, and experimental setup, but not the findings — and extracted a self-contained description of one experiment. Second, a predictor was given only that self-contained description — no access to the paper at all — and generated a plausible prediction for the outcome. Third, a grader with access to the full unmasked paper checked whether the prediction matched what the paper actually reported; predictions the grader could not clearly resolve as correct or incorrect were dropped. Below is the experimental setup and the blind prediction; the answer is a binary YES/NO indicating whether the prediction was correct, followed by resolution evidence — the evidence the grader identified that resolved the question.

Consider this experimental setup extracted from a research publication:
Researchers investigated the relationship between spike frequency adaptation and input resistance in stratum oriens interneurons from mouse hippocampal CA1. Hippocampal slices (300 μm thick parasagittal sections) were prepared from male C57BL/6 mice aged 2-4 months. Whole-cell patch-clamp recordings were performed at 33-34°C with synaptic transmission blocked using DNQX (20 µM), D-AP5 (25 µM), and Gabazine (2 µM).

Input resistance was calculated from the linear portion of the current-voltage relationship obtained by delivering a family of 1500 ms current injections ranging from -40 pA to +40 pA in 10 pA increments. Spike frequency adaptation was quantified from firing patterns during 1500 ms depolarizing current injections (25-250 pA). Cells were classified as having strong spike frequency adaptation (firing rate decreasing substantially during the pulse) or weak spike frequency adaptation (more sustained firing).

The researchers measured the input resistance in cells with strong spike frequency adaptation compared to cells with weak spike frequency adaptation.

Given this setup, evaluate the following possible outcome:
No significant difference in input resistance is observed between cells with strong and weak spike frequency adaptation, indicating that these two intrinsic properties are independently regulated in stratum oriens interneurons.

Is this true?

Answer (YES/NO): NO